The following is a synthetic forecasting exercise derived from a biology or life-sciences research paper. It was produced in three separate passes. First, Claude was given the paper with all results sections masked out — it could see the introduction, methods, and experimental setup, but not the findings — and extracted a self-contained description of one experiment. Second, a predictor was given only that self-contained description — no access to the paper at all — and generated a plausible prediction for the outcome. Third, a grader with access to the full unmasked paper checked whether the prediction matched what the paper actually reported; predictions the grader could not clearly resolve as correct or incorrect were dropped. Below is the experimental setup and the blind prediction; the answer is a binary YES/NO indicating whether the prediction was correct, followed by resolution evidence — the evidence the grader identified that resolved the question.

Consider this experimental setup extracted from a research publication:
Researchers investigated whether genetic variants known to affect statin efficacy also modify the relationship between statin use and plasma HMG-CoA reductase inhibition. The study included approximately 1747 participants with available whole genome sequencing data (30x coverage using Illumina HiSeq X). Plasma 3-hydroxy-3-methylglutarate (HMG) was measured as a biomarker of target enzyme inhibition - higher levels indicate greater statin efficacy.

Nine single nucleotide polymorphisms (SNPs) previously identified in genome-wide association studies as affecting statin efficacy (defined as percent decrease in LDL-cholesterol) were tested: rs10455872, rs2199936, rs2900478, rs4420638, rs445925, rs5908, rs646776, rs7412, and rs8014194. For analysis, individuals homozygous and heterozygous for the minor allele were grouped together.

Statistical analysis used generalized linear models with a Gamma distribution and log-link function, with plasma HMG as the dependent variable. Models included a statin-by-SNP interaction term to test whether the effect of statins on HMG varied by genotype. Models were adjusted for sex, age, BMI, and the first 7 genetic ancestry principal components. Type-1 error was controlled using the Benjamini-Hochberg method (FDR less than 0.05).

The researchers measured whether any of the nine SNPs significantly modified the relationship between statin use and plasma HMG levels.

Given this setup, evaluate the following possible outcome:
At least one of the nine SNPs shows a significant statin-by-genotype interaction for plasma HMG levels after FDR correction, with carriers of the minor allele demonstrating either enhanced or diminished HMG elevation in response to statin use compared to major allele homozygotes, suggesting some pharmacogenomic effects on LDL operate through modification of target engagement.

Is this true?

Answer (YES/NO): YES